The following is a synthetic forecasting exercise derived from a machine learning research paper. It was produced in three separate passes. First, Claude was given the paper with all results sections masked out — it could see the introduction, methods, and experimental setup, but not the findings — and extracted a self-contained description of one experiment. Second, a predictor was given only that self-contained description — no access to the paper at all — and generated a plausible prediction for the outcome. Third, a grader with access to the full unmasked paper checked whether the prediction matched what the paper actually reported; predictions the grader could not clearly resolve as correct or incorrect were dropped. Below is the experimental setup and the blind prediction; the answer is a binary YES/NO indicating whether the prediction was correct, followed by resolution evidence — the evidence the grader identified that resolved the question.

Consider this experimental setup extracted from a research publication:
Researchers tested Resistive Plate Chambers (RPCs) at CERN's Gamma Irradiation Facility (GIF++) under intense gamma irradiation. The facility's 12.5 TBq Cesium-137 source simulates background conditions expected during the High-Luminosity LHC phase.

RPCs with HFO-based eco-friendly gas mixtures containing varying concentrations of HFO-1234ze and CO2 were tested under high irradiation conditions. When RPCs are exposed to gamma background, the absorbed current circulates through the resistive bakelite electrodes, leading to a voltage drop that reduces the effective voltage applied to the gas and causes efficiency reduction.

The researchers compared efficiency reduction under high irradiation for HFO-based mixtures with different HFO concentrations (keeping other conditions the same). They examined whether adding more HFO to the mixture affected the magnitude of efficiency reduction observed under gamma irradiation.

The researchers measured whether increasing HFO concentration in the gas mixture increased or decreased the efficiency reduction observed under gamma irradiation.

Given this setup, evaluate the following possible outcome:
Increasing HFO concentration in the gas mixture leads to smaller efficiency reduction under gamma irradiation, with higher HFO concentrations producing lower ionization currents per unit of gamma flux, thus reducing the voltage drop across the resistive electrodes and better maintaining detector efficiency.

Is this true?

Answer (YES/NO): YES